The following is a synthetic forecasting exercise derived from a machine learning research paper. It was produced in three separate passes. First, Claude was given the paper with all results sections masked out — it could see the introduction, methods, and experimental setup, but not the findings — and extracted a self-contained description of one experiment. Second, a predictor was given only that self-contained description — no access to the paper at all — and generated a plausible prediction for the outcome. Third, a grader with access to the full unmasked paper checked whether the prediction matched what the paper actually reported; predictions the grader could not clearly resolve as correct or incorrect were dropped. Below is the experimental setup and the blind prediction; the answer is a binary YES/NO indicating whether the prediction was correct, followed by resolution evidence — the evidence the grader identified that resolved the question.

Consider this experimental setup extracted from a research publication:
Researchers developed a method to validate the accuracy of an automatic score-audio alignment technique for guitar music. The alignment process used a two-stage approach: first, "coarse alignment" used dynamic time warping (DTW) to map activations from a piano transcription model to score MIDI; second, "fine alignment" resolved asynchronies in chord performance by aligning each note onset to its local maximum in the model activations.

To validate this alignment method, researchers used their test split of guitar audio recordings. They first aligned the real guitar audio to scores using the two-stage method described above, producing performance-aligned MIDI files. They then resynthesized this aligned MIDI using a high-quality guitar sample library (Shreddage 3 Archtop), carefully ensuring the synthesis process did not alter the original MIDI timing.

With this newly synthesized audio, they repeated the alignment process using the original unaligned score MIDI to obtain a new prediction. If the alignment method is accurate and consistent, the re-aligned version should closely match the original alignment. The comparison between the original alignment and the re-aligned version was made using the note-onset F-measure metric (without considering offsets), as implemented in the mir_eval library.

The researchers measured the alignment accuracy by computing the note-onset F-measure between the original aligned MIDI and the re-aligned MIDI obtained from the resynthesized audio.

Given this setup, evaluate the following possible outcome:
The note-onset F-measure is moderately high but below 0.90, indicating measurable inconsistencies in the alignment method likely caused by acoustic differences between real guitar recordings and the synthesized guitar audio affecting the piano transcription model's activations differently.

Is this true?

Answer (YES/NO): NO